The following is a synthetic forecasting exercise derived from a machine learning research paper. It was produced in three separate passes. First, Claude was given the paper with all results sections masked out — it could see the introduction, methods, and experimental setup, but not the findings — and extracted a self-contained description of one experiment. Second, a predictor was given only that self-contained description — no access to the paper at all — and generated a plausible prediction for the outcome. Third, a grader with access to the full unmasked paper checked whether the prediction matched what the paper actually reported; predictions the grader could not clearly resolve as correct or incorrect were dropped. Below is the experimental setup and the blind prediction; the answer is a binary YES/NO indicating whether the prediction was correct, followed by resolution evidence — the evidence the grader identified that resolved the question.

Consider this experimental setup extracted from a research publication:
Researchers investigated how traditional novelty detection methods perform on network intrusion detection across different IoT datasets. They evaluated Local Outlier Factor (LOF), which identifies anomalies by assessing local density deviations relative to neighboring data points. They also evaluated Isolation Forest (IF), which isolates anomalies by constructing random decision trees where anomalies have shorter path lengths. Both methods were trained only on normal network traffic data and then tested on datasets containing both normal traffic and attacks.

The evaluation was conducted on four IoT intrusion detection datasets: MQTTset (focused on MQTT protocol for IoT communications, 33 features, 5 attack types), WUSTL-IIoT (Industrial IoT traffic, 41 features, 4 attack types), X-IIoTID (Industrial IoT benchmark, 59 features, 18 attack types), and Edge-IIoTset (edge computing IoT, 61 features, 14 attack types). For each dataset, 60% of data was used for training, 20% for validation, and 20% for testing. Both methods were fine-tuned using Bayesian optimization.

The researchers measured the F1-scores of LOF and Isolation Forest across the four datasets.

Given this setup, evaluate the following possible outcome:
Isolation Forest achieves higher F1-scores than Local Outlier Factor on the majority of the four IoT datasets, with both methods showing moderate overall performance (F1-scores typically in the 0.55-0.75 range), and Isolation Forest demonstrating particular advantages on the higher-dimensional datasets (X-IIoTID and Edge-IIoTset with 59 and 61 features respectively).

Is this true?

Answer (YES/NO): NO